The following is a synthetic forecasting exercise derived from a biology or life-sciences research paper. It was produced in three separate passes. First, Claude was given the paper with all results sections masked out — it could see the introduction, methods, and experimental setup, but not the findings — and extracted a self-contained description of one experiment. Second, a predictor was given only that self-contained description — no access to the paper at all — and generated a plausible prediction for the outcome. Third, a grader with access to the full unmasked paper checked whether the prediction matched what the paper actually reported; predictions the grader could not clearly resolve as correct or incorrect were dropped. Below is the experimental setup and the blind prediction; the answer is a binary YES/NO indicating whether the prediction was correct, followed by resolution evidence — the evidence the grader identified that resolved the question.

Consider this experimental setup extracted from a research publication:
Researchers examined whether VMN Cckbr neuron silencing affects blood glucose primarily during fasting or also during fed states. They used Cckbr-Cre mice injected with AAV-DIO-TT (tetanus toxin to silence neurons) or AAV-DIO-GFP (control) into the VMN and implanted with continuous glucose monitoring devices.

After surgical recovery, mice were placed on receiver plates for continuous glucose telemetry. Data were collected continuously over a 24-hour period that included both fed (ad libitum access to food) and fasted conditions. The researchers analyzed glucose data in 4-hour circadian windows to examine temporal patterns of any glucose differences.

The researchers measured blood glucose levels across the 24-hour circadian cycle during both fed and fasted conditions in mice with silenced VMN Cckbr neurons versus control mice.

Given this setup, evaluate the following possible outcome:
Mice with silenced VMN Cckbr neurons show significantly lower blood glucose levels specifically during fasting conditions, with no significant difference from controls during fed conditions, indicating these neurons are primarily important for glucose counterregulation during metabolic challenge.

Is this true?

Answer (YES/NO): NO